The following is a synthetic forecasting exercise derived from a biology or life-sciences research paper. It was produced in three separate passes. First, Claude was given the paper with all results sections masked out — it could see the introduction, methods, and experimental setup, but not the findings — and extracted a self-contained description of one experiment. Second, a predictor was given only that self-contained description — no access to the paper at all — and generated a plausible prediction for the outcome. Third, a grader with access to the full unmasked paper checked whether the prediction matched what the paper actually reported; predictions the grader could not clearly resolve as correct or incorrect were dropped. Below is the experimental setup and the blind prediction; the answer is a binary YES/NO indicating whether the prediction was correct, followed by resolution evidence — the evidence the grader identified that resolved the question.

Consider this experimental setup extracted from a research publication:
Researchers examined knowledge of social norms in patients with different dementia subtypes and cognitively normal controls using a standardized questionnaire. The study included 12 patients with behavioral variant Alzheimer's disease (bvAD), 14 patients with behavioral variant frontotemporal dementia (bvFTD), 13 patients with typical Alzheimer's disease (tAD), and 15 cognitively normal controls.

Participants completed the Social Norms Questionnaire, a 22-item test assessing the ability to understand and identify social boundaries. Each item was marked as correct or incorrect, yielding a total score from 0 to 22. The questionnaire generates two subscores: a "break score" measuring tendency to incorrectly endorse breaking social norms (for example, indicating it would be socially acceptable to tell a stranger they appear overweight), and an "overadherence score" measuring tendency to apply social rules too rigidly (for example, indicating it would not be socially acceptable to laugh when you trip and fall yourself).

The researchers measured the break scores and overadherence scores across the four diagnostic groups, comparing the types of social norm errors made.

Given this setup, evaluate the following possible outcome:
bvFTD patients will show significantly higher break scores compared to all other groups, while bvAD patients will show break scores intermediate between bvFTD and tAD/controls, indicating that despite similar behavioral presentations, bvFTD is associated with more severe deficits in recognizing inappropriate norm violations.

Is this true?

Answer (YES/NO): NO